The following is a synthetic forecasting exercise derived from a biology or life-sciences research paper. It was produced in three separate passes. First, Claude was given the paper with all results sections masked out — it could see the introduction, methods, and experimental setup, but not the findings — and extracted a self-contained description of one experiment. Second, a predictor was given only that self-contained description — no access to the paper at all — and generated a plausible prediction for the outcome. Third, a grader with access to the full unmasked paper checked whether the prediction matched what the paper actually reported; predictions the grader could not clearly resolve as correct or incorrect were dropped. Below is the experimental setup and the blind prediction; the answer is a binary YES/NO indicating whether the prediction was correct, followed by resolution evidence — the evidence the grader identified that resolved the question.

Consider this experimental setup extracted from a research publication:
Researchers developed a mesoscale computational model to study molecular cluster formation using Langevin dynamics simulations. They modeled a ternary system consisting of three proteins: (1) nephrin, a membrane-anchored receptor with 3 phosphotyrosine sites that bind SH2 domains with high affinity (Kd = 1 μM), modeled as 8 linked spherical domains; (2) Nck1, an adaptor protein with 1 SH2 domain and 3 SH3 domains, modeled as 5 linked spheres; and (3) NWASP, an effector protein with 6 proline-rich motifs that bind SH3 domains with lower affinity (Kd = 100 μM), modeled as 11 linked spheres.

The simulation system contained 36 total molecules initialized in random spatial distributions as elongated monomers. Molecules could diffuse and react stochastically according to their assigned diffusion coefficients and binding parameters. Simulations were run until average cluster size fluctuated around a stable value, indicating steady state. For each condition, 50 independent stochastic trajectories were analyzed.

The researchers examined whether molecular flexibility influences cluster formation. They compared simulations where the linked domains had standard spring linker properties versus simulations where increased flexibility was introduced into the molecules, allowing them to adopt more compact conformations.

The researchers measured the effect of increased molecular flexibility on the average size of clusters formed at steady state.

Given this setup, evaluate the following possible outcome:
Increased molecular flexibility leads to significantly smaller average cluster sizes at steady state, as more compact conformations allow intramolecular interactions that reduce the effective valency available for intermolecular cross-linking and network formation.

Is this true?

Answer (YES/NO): YES